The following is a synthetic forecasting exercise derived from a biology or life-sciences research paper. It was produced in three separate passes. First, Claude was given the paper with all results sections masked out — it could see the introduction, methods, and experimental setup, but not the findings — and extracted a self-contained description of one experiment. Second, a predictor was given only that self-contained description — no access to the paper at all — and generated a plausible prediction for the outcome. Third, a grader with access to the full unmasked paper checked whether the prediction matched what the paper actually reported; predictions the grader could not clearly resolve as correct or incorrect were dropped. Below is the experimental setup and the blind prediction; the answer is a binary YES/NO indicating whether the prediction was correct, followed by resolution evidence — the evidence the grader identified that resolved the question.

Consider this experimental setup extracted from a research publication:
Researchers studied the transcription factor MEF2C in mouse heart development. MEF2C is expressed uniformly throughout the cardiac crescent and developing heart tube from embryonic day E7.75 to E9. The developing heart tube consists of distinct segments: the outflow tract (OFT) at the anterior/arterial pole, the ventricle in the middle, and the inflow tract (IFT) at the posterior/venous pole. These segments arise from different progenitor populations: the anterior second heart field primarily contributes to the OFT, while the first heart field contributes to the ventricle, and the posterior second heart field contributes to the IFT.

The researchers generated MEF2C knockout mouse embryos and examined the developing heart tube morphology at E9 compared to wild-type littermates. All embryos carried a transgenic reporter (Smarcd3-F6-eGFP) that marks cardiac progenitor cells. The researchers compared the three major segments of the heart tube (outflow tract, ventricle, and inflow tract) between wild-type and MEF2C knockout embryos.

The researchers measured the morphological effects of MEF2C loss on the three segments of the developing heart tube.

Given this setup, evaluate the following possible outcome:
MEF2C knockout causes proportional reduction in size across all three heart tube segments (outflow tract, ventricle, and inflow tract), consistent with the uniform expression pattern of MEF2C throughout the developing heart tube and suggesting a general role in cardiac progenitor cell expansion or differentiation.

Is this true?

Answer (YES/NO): NO